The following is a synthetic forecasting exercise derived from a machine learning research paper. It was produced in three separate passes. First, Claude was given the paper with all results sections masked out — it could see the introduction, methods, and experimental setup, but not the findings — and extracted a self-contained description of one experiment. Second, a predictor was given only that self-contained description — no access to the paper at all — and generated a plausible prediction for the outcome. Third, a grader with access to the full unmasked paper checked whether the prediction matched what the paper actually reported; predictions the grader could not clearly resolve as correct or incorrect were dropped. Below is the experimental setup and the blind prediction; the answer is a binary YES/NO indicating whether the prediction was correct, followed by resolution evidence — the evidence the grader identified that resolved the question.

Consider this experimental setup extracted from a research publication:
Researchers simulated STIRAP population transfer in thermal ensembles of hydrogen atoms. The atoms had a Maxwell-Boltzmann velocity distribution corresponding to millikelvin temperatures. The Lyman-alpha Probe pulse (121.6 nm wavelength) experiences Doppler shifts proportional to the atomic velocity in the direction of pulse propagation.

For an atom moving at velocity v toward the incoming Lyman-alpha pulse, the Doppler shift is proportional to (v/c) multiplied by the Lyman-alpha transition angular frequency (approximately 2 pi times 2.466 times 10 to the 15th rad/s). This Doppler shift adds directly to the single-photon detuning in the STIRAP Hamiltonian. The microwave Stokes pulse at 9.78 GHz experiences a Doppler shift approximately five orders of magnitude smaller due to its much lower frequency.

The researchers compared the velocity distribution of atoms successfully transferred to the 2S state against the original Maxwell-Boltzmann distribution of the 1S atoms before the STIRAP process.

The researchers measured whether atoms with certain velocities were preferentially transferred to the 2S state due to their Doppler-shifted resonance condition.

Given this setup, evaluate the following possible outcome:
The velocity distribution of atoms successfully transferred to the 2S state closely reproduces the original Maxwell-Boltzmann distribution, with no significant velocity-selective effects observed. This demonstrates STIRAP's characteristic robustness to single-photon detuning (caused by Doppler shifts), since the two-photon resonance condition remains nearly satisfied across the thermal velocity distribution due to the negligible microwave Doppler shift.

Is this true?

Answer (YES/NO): NO